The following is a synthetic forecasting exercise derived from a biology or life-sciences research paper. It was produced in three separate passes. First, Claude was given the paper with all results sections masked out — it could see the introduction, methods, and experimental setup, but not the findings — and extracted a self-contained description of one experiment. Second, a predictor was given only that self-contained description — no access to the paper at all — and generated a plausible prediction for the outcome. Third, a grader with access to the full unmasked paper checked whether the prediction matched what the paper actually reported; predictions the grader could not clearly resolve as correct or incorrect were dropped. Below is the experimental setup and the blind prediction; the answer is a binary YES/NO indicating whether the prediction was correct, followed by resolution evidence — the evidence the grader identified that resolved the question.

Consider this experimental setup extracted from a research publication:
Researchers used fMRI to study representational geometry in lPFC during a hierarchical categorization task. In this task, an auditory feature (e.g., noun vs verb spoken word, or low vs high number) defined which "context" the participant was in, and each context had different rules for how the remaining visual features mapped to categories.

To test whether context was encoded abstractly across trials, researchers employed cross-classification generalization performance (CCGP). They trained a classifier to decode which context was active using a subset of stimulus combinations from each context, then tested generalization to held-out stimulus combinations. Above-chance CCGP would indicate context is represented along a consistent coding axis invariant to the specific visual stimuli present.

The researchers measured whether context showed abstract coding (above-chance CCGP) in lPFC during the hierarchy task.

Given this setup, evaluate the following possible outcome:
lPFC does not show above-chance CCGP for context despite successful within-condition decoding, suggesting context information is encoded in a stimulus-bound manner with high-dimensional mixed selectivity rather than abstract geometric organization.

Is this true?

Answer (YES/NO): NO